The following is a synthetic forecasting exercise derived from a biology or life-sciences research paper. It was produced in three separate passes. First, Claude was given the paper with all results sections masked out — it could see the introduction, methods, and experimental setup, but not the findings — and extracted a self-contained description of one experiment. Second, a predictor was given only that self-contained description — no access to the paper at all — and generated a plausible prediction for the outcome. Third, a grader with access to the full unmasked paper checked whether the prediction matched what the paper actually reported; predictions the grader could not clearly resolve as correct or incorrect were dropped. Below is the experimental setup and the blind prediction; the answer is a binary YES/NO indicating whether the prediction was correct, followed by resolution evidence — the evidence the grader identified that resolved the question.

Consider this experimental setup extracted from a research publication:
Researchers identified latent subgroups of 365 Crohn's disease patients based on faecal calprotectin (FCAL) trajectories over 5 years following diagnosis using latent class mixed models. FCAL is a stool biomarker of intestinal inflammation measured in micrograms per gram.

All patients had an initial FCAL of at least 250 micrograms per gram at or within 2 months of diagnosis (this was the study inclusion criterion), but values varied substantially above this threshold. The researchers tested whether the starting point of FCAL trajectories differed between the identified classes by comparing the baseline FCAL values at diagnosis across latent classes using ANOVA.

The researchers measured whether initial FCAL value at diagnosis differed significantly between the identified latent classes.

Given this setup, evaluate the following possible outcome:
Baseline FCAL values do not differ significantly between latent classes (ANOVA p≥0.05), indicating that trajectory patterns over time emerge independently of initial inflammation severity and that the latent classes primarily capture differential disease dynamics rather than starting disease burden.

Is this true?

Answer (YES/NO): YES